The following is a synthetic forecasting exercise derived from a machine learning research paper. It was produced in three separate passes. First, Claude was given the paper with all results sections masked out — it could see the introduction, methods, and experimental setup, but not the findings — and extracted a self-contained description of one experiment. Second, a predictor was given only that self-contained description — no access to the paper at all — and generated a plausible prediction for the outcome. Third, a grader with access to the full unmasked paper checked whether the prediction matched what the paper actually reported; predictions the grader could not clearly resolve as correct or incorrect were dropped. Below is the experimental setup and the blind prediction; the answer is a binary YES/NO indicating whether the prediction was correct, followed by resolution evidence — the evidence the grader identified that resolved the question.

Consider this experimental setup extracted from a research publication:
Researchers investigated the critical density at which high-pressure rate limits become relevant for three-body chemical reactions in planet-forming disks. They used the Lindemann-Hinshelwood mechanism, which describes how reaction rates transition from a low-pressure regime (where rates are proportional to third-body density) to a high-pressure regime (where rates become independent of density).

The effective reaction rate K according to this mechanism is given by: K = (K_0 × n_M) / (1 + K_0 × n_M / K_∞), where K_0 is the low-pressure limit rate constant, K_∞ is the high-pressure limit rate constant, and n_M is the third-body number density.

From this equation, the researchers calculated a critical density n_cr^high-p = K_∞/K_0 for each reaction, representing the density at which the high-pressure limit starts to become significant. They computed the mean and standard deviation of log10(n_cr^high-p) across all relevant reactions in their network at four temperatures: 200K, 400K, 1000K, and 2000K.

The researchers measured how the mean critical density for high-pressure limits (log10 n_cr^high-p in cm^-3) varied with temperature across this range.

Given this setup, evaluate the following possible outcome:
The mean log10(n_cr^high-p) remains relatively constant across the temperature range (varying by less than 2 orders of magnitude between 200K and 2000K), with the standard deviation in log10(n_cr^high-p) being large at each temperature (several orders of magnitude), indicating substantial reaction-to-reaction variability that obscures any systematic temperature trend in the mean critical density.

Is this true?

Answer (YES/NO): NO